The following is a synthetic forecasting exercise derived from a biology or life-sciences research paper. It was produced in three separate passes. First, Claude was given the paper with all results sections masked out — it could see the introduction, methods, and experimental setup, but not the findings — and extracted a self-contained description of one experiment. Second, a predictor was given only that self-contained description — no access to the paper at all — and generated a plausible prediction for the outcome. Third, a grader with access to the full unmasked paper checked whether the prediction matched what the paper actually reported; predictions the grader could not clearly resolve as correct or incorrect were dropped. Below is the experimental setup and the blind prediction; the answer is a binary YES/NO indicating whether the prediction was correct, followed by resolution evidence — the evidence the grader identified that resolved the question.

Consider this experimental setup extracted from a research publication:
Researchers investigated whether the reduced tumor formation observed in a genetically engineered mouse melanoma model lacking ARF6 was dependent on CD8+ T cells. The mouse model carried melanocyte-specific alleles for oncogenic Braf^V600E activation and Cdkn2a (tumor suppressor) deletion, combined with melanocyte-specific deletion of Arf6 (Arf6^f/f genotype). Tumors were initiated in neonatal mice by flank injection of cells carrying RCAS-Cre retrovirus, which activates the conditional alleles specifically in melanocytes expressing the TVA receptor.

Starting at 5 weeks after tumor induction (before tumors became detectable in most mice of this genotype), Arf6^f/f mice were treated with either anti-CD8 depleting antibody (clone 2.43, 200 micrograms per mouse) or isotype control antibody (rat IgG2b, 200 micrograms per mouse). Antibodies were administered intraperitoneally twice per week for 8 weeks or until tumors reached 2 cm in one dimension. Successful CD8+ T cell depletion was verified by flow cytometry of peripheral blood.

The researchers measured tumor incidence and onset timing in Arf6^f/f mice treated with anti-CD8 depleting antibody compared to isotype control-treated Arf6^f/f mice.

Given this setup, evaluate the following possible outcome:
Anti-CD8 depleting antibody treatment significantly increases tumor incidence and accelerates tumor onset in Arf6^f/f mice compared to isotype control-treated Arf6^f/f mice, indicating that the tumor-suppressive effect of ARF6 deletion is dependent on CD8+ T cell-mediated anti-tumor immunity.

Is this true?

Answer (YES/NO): YES